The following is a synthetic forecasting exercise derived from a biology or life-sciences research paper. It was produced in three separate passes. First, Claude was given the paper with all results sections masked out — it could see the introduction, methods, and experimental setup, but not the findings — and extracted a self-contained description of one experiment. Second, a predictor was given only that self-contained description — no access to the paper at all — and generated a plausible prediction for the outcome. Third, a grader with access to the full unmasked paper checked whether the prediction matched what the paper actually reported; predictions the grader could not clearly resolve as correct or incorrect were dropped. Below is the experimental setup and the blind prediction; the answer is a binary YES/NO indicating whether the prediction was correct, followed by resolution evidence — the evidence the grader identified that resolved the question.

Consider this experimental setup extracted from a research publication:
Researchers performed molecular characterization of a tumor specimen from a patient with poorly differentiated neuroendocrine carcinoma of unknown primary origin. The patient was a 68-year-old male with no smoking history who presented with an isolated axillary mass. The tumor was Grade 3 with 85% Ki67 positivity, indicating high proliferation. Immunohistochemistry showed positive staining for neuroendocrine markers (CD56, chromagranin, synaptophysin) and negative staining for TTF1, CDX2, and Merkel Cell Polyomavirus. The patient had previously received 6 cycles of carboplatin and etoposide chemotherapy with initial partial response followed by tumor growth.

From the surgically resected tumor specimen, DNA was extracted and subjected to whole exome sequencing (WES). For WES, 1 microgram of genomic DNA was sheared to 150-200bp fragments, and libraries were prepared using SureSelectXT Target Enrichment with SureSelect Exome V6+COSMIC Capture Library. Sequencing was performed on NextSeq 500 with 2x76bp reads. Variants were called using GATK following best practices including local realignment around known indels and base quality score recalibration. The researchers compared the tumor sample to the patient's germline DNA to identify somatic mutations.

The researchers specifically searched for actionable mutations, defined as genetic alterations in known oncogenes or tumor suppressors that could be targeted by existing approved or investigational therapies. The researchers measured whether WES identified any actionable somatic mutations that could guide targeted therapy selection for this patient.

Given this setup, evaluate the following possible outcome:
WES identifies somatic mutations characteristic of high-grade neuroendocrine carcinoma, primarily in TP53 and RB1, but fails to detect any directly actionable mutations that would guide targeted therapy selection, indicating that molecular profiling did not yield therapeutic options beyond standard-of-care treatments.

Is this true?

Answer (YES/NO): NO